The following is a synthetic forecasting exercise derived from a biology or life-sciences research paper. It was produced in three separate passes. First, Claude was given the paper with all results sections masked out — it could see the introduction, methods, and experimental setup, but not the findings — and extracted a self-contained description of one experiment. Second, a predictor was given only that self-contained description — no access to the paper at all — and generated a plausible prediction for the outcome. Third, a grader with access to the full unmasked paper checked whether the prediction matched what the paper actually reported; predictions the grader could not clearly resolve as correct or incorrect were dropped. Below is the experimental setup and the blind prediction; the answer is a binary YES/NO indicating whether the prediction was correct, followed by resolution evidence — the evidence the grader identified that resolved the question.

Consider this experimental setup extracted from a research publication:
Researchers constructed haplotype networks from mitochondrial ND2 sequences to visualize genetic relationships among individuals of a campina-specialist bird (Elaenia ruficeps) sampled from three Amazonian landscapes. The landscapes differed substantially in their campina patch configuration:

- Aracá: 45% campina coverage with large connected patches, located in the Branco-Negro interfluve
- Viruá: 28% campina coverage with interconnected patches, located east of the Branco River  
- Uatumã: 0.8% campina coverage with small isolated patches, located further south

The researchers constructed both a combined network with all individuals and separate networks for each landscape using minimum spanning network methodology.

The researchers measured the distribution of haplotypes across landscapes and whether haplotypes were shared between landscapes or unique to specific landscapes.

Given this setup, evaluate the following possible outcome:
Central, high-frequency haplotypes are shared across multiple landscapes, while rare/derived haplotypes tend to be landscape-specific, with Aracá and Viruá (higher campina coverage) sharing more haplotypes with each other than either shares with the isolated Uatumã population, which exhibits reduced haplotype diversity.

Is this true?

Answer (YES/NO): NO